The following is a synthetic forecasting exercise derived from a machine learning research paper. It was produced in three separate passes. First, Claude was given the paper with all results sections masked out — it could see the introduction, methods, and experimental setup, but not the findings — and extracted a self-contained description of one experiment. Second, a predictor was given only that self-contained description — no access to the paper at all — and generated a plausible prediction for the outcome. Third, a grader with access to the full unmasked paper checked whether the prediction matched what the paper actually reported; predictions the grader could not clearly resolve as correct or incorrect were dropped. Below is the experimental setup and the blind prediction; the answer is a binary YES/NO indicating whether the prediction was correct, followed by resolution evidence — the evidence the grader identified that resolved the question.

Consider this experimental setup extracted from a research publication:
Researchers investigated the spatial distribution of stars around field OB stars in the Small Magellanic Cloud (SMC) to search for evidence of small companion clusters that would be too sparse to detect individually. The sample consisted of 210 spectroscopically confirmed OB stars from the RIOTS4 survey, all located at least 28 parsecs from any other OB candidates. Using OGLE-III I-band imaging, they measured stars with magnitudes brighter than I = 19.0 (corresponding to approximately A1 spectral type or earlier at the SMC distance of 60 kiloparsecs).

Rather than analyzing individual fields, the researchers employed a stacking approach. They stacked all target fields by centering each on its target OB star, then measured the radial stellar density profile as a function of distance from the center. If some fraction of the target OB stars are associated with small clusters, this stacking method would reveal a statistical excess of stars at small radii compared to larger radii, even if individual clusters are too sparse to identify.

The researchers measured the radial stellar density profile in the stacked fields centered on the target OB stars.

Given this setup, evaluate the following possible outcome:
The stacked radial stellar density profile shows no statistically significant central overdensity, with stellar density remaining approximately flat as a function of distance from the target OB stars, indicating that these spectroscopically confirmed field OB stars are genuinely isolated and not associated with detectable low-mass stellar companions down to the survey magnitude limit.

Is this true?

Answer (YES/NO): NO